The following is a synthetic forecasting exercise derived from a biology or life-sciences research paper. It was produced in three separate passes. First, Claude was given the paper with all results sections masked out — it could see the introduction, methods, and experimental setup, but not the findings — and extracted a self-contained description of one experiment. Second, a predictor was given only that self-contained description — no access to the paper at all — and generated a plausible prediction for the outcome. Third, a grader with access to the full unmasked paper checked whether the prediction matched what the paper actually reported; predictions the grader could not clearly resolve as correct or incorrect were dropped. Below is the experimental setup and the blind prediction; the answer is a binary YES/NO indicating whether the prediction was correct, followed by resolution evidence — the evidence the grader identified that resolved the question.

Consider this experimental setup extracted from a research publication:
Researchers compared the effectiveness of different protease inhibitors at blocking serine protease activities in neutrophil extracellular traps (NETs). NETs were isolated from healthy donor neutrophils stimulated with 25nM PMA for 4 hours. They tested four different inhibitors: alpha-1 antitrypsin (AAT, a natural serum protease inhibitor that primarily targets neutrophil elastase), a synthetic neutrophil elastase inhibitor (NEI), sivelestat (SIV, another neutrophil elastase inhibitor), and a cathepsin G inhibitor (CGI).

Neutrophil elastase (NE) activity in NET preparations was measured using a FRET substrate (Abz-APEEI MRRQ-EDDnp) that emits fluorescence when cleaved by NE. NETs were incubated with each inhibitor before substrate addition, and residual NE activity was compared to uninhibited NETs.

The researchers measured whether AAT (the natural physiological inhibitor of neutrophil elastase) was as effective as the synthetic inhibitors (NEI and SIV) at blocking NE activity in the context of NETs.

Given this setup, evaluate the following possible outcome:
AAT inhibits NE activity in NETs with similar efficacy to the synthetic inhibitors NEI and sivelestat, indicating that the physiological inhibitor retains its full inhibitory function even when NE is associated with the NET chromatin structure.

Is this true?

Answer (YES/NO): NO